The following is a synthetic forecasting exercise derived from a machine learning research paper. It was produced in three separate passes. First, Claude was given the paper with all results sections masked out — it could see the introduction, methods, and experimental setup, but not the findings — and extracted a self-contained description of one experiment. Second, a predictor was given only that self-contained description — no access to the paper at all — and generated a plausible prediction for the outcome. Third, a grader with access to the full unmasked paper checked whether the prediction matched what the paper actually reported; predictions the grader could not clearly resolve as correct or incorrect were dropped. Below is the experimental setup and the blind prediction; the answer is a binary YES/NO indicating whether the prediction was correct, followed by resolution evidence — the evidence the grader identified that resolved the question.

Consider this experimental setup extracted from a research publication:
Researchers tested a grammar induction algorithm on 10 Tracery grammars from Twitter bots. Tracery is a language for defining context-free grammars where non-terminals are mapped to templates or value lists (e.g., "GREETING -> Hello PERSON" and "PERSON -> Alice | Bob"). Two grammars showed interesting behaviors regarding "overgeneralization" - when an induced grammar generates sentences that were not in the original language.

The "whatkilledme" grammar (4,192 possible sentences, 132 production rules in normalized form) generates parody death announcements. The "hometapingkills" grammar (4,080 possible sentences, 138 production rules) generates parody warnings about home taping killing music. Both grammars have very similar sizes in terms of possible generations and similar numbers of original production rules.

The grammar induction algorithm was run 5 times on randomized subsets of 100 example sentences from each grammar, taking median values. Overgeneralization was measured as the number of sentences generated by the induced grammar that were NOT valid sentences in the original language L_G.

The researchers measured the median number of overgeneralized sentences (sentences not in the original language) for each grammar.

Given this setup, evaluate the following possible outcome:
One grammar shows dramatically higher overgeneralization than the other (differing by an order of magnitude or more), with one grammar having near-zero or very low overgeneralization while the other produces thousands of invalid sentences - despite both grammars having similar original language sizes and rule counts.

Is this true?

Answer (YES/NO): YES